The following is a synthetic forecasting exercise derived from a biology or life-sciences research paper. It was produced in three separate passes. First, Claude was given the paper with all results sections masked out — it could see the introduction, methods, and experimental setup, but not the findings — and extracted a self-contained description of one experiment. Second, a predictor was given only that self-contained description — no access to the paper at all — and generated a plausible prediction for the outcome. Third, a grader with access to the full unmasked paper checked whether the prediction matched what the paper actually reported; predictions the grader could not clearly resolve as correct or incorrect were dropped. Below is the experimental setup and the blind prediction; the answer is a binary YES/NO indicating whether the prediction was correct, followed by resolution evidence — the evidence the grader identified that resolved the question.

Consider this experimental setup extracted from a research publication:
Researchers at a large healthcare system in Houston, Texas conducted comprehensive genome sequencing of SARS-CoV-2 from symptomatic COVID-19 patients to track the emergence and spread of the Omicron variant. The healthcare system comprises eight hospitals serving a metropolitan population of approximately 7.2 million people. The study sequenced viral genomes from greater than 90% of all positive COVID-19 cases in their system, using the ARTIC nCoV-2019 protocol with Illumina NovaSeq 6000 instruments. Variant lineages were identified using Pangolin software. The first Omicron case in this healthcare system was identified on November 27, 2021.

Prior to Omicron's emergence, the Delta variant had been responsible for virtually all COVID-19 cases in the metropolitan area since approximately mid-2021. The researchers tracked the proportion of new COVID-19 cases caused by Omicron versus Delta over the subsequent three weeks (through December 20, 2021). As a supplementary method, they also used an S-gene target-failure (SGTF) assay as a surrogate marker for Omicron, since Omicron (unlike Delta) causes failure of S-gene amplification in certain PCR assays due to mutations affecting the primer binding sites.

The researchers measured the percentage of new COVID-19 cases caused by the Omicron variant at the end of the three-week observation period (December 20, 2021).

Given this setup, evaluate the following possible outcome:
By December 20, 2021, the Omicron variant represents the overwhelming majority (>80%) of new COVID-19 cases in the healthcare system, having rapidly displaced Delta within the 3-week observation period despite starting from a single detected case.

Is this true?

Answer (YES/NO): YES